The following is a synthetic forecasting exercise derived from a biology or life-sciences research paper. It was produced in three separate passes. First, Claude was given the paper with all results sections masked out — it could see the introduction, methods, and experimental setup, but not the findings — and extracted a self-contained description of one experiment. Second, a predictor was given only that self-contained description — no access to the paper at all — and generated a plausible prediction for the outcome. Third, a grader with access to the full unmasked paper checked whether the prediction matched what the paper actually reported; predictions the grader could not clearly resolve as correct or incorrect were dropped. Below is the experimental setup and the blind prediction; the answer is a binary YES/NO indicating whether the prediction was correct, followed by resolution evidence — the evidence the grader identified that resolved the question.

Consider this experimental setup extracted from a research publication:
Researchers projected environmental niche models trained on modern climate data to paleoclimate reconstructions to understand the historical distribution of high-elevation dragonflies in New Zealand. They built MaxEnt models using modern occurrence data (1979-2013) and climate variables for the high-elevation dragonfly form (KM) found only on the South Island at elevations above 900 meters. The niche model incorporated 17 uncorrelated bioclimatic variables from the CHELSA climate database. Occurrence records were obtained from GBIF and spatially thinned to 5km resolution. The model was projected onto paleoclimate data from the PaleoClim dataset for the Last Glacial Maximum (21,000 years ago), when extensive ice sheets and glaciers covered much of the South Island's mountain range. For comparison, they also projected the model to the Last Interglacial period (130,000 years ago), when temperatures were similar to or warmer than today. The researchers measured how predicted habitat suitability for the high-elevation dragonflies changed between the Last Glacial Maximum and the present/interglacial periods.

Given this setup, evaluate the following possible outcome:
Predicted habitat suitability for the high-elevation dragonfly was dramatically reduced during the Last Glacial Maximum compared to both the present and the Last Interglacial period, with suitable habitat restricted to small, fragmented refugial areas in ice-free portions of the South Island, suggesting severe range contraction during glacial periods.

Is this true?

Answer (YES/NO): NO